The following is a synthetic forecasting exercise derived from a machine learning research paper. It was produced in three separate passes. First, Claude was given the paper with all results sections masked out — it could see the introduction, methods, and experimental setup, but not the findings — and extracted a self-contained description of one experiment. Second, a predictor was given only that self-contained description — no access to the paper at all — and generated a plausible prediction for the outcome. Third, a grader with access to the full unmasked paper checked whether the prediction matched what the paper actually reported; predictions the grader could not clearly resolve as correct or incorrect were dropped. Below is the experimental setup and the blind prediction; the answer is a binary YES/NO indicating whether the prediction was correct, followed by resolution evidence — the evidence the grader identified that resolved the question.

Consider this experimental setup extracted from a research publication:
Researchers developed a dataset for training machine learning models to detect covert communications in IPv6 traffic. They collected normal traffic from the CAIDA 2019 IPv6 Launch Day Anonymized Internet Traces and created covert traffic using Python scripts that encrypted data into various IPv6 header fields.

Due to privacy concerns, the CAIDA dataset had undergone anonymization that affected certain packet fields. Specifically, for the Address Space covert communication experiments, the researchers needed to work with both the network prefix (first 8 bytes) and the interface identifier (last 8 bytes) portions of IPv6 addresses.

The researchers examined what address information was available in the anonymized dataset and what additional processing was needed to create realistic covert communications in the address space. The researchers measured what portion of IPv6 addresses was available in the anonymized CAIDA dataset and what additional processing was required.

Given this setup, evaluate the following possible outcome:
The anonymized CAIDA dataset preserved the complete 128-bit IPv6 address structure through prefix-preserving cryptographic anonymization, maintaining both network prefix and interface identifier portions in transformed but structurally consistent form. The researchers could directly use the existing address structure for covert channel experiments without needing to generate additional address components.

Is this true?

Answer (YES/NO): NO